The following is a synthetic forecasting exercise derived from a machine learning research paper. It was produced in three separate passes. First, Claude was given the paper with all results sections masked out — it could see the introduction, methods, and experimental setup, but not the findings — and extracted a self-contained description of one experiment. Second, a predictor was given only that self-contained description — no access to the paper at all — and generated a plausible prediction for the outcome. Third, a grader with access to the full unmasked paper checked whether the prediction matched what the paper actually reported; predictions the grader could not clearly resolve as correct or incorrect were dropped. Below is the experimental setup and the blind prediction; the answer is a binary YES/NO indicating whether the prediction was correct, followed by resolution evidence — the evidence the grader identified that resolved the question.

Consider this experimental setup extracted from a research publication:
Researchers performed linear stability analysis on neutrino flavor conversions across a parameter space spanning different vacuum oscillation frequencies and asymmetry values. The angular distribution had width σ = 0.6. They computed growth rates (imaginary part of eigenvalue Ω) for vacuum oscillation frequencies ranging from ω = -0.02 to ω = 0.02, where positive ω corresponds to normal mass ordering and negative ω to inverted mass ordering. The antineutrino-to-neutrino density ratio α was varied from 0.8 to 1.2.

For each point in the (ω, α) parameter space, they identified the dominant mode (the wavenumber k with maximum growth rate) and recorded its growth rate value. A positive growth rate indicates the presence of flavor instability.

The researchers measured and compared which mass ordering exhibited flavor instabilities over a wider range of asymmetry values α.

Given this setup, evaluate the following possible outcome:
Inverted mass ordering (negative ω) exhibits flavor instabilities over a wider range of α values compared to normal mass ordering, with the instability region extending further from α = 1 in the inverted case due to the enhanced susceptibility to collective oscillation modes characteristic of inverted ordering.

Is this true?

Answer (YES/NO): YES